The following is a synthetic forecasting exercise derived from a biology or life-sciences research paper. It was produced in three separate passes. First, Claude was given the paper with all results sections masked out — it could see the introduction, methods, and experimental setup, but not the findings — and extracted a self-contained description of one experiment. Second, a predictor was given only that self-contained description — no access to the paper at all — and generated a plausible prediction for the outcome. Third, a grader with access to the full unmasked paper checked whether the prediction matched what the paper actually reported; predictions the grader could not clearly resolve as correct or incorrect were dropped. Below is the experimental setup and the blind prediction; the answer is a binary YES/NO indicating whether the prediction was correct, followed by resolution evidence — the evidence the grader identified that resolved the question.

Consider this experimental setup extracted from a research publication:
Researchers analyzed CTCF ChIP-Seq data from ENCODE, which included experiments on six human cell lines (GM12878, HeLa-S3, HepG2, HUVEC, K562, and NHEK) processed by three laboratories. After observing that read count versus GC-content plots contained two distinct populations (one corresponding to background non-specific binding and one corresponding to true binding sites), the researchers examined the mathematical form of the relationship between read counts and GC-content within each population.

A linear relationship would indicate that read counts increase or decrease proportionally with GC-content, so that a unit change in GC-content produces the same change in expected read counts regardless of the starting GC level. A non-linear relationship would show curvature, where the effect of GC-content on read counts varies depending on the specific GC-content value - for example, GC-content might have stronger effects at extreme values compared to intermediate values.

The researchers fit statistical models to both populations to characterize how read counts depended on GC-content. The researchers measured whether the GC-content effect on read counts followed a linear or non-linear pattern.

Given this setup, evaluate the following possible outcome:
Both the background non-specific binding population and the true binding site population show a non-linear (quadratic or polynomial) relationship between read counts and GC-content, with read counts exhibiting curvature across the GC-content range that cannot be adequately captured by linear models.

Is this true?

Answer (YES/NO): YES